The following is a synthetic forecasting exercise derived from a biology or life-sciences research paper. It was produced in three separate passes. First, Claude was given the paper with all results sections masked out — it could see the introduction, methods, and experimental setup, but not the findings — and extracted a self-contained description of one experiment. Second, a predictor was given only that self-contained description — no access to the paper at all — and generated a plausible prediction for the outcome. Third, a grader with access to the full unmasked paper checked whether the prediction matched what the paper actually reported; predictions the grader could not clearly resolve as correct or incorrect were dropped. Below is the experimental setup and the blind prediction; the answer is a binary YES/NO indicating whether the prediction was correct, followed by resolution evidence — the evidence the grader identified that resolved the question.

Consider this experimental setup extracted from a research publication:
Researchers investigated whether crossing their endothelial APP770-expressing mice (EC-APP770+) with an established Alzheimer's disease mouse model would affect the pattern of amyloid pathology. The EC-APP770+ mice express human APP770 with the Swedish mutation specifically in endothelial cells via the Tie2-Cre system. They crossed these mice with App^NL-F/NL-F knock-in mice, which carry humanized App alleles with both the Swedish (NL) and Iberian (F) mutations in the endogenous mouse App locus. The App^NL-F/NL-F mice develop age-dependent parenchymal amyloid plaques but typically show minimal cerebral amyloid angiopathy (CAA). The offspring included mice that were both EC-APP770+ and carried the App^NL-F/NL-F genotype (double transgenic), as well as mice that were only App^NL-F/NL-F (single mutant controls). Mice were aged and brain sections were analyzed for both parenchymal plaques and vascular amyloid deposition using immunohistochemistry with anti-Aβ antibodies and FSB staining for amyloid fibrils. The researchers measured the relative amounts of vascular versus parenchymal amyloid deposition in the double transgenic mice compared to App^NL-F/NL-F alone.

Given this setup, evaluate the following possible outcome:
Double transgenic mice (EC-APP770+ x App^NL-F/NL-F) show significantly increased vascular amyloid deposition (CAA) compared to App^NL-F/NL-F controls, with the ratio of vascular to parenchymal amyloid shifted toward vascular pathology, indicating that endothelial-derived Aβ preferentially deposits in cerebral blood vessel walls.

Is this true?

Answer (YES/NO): YES